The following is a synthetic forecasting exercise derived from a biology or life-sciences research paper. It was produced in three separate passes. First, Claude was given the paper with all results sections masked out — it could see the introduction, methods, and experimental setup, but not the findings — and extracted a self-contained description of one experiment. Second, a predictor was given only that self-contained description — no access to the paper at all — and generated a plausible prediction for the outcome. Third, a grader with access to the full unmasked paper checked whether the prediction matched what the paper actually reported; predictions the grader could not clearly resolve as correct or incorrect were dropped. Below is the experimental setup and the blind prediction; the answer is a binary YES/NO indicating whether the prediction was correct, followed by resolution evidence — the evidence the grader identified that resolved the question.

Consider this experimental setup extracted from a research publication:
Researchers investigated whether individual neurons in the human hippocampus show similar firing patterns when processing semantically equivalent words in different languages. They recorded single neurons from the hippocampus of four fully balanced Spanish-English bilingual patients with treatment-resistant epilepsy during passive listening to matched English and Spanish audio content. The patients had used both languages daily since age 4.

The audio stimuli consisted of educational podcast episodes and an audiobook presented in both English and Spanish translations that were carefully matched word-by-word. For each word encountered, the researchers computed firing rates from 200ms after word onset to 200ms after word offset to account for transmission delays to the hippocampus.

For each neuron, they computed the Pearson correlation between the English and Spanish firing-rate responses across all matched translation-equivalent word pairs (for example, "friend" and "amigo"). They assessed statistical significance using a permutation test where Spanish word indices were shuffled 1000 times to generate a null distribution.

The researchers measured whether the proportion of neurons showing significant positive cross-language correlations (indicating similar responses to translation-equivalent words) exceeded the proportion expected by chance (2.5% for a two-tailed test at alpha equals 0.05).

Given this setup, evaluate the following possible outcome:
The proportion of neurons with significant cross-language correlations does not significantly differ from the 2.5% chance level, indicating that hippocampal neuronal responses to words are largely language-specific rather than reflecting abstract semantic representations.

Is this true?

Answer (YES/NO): NO